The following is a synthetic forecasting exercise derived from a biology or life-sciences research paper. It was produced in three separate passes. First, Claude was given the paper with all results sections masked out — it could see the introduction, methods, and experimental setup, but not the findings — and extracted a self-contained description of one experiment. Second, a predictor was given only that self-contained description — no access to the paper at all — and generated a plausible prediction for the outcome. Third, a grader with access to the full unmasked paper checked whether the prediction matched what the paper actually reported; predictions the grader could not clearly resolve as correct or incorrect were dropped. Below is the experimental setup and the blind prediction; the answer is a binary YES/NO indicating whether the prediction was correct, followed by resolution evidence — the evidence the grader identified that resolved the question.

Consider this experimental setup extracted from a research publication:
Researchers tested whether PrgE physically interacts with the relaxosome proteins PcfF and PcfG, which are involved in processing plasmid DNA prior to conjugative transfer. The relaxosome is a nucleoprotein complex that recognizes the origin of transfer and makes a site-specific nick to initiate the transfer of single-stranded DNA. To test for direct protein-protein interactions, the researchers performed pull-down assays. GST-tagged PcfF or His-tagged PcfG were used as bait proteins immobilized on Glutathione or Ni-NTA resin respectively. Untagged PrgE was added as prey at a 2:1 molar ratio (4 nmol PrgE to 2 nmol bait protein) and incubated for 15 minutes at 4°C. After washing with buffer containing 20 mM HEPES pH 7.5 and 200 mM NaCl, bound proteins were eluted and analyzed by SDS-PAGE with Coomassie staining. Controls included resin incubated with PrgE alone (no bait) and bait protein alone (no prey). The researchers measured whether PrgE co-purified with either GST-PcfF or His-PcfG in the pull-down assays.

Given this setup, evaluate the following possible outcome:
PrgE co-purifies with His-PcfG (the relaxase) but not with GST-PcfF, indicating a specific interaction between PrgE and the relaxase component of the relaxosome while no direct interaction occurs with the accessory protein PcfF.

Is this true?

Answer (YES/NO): NO